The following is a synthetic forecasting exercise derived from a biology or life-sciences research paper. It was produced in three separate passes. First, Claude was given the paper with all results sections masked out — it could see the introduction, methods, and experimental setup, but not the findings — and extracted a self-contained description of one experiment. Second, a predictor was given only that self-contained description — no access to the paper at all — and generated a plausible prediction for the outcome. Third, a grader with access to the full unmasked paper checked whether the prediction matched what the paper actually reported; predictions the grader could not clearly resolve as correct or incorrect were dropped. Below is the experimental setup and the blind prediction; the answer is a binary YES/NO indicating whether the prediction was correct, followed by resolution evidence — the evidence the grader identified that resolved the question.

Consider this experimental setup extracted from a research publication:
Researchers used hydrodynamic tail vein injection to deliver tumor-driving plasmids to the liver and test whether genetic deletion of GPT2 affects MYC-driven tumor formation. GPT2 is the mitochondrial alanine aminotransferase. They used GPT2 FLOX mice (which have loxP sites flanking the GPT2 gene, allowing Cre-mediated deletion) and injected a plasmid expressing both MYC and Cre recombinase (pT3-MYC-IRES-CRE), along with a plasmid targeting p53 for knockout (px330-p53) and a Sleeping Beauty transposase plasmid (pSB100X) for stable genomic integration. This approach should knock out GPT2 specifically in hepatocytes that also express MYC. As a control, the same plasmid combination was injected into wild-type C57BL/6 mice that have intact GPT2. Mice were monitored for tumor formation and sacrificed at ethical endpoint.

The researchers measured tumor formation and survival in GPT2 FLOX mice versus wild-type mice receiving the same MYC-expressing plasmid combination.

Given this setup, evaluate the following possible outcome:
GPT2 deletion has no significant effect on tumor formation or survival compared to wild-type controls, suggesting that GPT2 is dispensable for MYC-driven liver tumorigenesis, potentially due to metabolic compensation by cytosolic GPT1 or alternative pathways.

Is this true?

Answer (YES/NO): NO